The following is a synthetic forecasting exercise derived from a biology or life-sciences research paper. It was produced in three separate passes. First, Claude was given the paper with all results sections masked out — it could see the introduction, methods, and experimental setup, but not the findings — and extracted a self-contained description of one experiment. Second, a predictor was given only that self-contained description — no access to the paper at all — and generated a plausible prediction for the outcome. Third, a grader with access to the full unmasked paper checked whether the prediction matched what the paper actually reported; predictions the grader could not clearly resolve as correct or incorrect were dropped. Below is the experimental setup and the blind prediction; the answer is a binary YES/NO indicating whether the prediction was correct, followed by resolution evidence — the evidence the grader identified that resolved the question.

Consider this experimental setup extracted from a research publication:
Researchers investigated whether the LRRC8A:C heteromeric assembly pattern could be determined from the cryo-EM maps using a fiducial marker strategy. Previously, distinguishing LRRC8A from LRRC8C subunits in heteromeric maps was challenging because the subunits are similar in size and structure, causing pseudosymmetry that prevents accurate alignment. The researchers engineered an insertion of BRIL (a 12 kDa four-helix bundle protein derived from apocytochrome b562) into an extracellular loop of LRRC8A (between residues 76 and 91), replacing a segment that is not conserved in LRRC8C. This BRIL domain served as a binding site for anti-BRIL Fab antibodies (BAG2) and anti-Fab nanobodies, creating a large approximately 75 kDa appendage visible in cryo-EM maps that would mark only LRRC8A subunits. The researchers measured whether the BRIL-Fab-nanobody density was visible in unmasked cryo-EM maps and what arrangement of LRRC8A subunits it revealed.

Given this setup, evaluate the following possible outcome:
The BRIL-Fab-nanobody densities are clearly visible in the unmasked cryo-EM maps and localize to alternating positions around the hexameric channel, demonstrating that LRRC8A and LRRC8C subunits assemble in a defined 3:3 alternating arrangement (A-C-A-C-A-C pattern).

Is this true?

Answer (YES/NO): NO